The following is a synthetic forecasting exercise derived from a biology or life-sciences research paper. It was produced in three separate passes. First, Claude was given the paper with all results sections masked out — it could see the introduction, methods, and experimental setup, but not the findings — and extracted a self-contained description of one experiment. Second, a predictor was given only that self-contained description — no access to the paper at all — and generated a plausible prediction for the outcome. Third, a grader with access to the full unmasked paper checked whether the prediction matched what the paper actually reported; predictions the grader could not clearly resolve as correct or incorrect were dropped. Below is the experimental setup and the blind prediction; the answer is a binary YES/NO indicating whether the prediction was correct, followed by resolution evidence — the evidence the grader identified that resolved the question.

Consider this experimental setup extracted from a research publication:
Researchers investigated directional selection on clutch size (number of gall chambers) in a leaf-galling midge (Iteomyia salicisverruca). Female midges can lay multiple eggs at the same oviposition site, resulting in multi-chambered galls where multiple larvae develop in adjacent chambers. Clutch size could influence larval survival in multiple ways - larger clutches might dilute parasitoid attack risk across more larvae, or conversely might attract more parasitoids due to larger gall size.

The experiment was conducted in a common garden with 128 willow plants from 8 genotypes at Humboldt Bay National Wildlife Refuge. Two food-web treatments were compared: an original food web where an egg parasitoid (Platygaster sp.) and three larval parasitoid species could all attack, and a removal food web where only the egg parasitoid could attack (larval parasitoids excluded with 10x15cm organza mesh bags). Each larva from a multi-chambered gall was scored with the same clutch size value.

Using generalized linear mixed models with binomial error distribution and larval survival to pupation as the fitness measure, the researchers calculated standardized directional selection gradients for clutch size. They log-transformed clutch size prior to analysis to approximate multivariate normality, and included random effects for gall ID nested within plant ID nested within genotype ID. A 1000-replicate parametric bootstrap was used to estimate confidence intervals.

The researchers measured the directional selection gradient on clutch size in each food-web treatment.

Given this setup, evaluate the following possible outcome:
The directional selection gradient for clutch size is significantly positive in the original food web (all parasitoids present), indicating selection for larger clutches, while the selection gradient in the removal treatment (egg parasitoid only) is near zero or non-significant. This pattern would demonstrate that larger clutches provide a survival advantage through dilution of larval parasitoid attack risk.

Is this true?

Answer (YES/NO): NO